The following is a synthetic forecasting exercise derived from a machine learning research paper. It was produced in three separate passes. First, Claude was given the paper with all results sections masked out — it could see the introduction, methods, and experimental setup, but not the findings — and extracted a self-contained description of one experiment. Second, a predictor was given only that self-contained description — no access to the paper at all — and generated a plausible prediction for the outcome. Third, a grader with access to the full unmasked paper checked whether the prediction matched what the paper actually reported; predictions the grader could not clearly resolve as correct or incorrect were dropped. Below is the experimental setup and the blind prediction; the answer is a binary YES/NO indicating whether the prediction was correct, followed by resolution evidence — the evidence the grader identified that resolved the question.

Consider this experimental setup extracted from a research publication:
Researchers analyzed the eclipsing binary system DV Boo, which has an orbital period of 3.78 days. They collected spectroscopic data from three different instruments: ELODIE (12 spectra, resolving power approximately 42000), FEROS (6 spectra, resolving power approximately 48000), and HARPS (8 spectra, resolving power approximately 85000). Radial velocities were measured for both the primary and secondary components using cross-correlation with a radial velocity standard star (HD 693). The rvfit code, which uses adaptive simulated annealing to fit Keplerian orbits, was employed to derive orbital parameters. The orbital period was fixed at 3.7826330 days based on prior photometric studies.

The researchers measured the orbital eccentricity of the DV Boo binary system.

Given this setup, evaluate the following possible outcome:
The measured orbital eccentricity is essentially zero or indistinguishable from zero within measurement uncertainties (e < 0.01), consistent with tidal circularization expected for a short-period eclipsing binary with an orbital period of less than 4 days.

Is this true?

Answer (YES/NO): NO